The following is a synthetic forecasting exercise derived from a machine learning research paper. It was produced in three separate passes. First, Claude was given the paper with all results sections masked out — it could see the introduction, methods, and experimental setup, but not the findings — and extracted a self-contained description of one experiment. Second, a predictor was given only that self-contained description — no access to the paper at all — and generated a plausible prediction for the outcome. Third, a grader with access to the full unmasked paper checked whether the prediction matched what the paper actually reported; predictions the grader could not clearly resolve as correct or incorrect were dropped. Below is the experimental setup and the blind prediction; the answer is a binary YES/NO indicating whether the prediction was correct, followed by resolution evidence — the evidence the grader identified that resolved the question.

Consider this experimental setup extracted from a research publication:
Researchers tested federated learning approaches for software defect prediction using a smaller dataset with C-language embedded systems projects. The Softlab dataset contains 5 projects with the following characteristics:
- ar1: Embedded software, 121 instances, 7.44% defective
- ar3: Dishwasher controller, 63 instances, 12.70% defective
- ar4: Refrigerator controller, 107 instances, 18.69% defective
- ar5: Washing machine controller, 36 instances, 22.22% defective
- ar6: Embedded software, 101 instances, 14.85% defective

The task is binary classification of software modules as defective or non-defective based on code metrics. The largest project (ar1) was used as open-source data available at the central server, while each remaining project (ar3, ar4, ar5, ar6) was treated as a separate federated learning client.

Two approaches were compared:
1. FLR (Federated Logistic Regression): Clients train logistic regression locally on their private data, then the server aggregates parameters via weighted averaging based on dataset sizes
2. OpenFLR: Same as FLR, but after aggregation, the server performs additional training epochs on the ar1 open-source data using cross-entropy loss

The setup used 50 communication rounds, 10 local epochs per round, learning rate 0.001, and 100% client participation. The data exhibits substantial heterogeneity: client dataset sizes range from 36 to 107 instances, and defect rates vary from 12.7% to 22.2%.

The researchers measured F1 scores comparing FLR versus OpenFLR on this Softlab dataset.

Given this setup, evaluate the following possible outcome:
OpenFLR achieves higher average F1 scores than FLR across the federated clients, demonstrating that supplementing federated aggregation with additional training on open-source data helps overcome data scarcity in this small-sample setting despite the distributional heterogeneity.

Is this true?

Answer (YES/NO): NO